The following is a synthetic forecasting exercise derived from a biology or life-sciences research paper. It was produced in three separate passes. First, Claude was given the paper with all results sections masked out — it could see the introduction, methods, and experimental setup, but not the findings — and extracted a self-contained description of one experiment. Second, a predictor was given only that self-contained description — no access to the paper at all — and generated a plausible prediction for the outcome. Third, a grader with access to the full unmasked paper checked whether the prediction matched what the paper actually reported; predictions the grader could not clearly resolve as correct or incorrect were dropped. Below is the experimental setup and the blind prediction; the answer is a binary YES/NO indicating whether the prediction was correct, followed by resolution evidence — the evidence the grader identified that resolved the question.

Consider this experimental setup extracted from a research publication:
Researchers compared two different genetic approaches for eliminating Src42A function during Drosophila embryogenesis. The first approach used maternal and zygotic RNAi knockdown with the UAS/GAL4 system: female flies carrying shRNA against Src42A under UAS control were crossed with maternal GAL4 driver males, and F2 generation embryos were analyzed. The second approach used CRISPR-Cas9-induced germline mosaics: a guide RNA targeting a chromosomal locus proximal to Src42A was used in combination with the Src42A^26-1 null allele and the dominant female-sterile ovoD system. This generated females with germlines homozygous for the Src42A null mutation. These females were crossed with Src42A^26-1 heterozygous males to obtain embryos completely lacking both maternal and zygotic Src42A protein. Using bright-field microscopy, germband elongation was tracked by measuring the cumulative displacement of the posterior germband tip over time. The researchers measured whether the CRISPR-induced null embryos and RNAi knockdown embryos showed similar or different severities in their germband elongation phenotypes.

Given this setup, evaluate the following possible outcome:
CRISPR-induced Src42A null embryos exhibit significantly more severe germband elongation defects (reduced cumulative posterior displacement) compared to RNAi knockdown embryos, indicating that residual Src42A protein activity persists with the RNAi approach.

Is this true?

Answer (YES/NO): YES